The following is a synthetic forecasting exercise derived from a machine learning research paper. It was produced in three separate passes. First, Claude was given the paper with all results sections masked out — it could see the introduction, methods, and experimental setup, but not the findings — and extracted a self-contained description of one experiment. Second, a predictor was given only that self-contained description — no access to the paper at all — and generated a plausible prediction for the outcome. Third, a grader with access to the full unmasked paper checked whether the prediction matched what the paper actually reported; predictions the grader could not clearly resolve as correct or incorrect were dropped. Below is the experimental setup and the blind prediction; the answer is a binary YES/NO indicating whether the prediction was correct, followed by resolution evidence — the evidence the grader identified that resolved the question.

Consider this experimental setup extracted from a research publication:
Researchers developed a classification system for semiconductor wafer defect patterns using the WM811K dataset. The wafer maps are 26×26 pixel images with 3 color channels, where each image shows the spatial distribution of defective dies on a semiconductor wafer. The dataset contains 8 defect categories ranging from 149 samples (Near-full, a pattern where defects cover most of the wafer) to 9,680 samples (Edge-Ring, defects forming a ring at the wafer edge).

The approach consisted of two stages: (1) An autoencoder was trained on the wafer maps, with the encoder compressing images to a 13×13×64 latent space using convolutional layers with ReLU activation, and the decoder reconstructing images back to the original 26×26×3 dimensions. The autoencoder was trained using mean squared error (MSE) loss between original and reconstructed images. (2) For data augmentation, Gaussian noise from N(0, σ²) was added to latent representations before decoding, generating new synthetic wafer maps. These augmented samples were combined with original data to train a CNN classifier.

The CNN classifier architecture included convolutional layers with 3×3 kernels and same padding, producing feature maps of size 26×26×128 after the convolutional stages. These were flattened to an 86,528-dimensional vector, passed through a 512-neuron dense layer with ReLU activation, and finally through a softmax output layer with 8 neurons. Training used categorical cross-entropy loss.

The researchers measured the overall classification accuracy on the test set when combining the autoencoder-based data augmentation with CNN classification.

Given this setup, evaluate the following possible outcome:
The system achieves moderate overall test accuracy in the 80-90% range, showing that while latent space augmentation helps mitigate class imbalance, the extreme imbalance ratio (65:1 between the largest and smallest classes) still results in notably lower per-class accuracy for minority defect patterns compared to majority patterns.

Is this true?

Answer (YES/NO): NO